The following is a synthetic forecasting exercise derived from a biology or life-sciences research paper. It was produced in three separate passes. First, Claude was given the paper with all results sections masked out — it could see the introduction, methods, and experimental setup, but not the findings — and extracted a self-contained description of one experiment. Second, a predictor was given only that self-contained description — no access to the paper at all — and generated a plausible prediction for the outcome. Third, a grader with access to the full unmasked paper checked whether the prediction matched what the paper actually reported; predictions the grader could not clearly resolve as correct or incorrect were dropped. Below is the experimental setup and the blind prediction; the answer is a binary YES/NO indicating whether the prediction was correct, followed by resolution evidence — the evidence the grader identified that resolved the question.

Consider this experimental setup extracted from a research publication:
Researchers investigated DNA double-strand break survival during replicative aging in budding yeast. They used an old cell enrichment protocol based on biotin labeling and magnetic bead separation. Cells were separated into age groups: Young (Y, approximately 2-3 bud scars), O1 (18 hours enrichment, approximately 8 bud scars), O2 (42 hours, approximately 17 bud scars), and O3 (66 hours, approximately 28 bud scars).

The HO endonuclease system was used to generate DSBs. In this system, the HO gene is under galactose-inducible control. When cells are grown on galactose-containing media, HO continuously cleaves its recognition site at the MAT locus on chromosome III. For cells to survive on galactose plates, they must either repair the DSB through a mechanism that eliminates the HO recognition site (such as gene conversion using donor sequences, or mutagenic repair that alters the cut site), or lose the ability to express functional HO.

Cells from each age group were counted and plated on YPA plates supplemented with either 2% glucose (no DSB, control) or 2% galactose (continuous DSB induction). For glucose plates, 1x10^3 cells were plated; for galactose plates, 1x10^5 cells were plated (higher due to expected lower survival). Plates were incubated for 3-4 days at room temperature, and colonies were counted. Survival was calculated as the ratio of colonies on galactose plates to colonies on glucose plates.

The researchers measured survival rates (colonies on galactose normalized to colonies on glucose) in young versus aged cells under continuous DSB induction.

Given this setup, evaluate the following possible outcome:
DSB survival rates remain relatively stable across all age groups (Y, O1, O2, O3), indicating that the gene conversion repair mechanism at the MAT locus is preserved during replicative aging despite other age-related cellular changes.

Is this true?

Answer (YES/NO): NO